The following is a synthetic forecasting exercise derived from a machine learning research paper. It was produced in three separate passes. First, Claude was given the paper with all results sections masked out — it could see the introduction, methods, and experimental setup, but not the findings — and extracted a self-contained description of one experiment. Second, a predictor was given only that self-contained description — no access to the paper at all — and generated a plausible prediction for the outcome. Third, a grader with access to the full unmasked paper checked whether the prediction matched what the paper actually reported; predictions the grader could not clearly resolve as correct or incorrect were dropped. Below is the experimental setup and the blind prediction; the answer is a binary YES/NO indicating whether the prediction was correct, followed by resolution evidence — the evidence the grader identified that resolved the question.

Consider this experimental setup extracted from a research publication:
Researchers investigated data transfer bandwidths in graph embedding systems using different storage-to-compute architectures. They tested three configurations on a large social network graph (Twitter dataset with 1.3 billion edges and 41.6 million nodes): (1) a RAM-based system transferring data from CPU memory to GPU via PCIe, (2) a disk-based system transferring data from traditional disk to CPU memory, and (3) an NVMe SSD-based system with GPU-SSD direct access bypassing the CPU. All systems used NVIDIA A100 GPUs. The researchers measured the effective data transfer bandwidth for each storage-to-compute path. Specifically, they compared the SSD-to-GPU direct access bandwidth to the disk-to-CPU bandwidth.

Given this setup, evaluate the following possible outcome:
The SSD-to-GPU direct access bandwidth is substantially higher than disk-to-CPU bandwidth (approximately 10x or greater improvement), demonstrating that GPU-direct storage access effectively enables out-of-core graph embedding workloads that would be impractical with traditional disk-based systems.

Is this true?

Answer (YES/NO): NO